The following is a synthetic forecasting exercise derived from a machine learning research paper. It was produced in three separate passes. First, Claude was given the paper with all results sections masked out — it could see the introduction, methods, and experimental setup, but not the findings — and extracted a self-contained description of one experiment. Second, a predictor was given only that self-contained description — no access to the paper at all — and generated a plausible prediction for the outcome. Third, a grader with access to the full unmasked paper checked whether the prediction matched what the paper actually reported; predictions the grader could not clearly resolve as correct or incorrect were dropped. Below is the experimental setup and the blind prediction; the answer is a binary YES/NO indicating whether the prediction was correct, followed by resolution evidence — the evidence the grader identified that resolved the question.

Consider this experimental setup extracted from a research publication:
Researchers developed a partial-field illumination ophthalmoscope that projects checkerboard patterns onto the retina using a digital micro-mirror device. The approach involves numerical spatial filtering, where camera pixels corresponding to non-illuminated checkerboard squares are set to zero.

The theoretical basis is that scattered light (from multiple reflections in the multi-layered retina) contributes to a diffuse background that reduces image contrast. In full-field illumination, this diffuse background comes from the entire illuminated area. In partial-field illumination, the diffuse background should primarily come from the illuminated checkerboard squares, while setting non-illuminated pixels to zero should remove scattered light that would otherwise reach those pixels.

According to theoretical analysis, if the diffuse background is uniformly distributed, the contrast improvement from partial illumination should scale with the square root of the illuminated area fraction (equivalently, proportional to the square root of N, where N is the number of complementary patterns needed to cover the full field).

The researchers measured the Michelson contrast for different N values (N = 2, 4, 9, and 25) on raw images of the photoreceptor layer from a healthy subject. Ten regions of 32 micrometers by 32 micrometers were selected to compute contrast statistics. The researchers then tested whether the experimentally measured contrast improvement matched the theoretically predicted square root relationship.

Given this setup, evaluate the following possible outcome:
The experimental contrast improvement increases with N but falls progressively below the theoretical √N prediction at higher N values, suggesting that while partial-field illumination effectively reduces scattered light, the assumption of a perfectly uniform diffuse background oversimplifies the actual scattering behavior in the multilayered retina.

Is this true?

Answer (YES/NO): NO